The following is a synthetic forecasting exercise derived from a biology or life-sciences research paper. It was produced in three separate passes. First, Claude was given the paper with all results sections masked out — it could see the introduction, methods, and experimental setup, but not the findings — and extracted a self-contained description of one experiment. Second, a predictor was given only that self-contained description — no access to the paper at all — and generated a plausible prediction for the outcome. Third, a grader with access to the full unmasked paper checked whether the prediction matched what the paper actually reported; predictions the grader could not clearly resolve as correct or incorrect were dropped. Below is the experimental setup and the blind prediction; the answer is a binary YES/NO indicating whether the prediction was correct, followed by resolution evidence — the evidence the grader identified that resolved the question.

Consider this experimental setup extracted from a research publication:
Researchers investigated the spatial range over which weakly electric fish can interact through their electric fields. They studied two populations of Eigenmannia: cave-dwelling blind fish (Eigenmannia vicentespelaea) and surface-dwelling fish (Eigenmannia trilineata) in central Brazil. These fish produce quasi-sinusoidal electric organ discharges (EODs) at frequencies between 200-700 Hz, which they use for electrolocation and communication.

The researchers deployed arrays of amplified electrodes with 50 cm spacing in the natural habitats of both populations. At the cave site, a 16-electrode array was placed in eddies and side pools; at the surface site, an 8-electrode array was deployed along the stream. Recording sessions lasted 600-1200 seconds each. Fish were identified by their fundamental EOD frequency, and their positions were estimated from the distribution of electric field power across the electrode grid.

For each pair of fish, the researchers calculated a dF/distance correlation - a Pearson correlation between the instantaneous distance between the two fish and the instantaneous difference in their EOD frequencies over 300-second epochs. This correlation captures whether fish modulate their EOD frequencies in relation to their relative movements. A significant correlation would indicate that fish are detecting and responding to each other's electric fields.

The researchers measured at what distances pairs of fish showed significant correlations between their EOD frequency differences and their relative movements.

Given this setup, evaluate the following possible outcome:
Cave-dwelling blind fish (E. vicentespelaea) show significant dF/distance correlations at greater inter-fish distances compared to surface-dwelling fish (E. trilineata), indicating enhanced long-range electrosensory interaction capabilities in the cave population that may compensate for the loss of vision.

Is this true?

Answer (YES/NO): NO